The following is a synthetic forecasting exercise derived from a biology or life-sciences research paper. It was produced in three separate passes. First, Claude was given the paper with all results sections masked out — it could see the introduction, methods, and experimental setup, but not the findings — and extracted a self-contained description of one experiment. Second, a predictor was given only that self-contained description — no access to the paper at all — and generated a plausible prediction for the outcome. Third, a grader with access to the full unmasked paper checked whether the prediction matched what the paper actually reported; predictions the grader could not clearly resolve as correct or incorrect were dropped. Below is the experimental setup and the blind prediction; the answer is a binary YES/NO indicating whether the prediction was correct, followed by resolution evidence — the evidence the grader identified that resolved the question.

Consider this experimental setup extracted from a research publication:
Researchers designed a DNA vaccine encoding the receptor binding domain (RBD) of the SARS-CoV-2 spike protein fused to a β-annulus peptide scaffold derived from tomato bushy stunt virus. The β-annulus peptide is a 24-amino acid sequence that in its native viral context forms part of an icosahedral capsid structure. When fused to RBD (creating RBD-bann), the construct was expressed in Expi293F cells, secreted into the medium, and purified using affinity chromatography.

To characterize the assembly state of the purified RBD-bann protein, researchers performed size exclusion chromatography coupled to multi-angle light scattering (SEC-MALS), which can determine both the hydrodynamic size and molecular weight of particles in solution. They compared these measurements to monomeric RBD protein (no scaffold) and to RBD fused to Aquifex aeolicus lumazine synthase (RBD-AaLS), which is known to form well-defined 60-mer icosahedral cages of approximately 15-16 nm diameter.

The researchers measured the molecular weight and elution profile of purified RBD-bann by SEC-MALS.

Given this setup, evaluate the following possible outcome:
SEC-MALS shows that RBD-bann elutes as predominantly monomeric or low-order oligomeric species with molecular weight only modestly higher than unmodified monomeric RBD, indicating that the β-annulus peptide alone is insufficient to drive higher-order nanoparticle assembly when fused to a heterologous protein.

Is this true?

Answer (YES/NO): NO